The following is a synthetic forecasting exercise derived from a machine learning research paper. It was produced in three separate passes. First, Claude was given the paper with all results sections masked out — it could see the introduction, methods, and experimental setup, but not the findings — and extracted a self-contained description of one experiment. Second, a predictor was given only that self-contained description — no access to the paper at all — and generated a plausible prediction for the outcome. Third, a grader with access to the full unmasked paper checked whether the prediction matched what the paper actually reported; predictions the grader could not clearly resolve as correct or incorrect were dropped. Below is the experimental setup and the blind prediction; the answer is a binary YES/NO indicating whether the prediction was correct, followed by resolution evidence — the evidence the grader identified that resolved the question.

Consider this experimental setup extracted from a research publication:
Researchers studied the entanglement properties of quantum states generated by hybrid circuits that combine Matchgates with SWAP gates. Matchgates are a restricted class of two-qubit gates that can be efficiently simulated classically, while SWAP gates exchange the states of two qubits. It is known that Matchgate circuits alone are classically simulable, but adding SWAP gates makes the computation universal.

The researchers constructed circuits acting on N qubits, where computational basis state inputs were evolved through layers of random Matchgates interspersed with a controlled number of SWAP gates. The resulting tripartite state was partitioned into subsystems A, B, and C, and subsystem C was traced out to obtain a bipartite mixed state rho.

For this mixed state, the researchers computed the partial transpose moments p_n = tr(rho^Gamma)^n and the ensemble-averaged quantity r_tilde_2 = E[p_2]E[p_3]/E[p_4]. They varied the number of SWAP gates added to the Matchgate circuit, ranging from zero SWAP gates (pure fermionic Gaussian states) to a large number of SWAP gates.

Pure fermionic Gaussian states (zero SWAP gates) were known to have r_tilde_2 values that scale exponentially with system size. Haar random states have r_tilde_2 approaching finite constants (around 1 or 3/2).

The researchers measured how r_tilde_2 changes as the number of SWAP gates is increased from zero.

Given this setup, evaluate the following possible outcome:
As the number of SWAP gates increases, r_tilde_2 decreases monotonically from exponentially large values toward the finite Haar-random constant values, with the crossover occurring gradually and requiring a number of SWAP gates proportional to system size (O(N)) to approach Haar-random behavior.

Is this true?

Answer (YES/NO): NO